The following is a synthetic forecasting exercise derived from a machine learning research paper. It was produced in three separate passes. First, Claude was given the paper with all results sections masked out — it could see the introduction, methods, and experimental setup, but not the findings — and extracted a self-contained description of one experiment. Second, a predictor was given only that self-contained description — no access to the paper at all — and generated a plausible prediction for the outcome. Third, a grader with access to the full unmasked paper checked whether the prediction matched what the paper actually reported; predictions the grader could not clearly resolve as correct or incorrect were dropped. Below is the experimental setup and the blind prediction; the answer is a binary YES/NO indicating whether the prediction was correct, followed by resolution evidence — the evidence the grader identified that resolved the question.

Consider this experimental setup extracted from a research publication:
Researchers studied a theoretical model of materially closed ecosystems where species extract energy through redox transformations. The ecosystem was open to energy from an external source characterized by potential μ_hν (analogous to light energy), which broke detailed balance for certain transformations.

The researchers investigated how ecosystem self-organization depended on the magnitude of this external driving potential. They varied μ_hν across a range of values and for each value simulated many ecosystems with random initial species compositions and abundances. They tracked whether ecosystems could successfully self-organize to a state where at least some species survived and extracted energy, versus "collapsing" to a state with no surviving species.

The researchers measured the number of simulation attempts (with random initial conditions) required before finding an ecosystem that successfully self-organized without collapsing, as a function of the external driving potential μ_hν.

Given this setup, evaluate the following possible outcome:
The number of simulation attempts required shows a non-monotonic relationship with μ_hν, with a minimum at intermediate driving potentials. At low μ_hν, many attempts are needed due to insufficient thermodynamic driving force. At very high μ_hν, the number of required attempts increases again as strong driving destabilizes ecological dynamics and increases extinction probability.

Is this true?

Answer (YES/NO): NO